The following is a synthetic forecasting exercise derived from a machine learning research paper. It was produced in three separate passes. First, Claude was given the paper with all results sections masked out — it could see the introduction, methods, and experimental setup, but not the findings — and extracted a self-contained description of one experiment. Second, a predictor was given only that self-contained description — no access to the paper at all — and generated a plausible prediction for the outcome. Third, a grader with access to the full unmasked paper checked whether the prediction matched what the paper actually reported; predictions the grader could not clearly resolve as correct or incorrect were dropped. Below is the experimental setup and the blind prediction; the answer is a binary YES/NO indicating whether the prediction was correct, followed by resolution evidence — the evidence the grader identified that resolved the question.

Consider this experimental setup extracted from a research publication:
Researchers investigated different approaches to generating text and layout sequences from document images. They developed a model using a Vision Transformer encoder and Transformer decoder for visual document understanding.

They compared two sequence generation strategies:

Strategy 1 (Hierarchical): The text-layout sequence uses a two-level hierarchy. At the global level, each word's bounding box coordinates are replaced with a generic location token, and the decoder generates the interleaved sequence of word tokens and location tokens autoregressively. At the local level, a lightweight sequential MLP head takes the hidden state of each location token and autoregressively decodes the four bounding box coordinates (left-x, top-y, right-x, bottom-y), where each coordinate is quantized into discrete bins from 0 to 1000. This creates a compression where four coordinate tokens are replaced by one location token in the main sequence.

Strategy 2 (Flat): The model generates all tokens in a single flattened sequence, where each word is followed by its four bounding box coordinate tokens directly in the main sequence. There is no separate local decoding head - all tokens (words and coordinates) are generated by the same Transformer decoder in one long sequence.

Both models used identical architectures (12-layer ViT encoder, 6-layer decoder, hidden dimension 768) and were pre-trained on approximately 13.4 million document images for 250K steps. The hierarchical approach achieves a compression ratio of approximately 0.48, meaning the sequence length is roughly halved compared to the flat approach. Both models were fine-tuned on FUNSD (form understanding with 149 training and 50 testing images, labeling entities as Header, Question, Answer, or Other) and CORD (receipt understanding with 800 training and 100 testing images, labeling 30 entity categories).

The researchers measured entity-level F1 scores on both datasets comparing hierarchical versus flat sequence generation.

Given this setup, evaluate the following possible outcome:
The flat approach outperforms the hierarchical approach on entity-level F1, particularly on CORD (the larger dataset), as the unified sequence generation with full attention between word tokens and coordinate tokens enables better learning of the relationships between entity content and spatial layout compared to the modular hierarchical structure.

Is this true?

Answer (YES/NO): NO